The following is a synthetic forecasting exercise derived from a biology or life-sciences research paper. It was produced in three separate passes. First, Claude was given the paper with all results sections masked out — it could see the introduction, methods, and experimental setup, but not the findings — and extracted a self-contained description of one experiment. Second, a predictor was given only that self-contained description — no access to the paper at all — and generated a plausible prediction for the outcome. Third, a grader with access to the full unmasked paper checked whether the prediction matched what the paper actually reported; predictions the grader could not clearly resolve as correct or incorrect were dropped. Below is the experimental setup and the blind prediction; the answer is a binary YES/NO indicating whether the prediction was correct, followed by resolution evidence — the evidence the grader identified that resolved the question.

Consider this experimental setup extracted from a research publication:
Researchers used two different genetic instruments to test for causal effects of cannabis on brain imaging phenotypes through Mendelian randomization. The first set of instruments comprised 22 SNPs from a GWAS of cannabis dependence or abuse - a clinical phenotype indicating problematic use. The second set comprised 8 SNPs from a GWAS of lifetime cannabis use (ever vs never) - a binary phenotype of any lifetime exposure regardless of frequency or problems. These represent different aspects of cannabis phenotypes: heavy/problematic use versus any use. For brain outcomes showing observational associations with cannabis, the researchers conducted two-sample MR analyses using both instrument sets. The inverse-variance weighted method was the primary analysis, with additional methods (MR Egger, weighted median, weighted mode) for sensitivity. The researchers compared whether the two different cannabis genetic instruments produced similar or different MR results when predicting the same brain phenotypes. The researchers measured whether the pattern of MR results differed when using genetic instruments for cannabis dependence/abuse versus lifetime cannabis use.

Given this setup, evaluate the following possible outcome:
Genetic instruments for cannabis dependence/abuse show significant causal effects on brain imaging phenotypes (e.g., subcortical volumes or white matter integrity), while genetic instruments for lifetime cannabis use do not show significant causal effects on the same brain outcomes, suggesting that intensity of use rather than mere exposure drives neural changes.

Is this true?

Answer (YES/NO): NO